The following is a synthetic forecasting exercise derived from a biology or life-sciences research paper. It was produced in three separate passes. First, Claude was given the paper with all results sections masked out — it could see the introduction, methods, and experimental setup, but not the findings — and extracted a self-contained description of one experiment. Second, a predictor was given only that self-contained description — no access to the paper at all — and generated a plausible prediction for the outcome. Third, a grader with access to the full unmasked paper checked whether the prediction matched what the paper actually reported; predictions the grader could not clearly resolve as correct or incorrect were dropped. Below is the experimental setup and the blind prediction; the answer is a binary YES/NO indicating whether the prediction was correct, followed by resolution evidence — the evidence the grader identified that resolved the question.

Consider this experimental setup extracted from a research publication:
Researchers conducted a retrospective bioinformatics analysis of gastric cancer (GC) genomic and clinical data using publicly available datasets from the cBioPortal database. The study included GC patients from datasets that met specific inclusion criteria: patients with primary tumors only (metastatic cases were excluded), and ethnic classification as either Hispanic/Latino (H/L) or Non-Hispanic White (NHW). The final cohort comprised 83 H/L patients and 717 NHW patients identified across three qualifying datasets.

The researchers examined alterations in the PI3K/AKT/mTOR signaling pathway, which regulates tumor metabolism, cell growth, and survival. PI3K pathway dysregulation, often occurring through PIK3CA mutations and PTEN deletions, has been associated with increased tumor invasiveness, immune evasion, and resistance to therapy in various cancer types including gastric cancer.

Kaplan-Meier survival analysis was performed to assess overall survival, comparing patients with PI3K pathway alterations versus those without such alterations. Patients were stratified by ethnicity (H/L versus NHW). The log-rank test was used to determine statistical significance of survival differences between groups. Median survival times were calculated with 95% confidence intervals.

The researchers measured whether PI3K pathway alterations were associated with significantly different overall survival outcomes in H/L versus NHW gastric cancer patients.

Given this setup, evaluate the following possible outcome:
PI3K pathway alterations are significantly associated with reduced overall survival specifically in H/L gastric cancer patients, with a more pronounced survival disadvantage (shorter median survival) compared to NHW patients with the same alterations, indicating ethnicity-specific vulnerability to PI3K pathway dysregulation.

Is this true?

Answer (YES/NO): NO